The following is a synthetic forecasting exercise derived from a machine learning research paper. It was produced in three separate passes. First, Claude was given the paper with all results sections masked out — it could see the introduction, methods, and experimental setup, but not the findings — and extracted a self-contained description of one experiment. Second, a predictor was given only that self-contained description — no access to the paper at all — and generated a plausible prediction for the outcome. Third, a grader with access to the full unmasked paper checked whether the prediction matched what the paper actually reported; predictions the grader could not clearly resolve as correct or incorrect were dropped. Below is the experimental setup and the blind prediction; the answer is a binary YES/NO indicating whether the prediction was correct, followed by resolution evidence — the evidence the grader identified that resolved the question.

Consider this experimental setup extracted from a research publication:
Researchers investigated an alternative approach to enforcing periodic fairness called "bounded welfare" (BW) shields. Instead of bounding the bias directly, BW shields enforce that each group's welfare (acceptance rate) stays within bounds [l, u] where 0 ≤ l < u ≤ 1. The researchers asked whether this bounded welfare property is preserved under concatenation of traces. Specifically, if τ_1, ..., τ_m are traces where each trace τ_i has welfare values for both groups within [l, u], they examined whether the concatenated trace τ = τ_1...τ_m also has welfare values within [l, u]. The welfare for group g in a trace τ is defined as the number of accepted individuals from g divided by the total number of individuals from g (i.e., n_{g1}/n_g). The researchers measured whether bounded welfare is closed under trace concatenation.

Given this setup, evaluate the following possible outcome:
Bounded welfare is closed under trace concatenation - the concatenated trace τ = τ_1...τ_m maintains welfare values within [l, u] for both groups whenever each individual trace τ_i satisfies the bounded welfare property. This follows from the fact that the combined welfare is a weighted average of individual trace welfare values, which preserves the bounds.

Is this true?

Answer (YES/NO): YES